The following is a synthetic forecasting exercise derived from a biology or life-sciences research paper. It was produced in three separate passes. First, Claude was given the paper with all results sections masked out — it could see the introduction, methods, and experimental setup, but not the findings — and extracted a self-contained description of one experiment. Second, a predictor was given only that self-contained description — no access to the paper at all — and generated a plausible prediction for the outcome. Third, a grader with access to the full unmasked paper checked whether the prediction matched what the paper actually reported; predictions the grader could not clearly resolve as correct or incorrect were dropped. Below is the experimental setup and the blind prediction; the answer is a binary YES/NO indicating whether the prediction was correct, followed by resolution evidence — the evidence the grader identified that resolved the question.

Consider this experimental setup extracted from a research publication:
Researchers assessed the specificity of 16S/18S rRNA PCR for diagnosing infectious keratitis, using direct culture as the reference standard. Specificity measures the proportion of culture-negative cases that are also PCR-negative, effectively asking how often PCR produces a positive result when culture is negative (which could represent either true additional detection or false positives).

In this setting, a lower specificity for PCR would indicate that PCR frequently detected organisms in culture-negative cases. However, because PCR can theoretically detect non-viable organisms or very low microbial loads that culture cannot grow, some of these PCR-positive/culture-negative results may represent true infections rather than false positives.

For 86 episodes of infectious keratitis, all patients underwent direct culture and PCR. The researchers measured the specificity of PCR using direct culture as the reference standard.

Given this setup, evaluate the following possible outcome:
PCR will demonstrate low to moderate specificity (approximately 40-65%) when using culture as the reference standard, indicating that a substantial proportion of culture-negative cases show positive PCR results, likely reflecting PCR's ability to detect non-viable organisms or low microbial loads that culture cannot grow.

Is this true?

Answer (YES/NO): NO